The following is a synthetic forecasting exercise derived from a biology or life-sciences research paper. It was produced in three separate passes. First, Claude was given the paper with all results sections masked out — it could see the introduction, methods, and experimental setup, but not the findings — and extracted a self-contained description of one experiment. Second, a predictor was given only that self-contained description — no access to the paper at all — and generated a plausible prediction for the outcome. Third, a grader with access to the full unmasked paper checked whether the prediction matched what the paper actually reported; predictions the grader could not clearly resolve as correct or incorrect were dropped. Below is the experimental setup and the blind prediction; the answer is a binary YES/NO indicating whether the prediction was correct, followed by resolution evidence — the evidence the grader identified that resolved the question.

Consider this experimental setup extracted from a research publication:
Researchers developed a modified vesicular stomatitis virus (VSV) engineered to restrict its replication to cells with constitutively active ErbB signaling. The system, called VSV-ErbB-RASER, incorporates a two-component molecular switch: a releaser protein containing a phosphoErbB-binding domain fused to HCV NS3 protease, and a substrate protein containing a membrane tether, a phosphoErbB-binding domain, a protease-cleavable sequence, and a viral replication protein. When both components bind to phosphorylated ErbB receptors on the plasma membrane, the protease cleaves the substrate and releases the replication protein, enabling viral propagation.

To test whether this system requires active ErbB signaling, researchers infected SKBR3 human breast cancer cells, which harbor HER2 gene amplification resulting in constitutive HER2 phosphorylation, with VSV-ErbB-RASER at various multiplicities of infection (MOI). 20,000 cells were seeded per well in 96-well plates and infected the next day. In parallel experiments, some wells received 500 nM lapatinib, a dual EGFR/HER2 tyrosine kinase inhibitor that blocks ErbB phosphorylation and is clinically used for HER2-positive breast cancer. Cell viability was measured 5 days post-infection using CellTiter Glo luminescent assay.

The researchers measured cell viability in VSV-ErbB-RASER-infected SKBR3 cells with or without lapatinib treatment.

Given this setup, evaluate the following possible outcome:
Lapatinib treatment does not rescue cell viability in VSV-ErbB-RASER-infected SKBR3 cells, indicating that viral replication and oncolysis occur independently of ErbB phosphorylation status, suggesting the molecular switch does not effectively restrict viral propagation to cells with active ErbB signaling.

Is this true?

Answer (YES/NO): NO